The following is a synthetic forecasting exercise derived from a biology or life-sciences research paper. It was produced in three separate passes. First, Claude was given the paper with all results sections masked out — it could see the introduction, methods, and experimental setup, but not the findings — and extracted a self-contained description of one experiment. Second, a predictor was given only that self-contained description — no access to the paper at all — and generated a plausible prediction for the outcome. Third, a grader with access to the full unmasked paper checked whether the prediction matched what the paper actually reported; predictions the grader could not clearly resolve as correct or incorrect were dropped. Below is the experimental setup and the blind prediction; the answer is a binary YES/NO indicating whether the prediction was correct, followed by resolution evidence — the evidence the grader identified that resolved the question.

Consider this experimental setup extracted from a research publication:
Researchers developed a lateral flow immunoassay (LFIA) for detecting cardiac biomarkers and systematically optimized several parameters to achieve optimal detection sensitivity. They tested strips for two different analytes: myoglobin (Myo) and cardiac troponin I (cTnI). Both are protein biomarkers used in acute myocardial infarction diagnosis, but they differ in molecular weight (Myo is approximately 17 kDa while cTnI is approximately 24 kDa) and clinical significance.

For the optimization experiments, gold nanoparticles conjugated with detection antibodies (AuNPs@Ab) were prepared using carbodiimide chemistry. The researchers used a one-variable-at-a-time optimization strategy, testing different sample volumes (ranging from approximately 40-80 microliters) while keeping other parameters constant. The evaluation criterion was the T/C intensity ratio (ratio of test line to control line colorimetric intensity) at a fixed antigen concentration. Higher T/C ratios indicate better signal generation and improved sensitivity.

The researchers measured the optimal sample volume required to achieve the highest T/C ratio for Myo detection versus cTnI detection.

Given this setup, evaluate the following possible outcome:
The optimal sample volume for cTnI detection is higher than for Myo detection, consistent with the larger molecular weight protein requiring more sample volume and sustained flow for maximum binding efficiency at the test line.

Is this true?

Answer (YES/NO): NO